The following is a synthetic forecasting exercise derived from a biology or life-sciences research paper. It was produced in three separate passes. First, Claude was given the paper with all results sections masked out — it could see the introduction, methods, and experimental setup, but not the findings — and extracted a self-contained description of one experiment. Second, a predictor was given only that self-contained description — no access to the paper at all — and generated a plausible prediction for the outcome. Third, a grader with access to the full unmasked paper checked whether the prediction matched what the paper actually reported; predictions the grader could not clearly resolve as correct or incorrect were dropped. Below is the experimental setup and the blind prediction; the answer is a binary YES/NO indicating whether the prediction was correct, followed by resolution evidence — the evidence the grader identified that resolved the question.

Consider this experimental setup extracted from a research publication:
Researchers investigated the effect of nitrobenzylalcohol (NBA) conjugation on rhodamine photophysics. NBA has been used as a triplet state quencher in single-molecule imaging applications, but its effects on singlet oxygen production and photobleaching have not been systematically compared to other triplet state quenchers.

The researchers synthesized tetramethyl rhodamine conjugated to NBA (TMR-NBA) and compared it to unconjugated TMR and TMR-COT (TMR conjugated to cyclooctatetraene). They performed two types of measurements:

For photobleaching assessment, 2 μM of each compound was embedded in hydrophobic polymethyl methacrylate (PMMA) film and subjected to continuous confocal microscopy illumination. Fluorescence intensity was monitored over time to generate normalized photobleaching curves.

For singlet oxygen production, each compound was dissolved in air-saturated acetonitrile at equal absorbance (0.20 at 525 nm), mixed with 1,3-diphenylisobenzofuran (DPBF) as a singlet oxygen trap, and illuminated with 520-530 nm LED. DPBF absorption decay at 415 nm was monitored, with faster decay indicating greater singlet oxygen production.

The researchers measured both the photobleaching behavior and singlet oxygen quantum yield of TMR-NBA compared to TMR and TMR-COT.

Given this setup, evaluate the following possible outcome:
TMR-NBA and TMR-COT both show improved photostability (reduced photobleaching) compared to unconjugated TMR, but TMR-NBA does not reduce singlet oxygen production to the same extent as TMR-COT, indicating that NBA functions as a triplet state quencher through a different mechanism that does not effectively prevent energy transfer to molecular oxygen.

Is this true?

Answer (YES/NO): NO